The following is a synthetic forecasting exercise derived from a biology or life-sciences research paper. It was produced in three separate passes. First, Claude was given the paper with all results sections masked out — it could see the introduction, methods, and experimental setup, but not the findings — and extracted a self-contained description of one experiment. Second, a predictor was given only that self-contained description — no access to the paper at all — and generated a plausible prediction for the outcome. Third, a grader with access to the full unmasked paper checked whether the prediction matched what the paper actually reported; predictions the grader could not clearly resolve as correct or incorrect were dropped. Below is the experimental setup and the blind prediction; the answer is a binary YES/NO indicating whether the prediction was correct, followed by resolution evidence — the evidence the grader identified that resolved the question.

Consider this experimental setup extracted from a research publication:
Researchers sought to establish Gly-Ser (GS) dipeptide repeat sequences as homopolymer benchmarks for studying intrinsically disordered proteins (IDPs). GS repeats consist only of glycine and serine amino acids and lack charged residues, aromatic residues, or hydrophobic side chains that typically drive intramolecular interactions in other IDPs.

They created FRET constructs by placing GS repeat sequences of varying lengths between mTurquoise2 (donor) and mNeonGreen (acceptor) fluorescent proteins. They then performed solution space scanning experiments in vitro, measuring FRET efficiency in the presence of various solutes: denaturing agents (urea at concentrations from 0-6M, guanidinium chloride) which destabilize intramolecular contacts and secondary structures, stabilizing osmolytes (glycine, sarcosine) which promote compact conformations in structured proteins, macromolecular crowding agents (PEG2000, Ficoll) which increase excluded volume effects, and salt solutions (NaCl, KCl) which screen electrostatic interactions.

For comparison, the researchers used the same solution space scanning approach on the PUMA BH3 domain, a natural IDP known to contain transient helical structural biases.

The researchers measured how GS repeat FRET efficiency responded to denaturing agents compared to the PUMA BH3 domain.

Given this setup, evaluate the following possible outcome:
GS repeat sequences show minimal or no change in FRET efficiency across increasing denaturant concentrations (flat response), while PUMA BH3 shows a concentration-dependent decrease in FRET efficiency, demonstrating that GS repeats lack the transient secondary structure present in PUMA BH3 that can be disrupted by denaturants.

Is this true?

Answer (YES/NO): NO